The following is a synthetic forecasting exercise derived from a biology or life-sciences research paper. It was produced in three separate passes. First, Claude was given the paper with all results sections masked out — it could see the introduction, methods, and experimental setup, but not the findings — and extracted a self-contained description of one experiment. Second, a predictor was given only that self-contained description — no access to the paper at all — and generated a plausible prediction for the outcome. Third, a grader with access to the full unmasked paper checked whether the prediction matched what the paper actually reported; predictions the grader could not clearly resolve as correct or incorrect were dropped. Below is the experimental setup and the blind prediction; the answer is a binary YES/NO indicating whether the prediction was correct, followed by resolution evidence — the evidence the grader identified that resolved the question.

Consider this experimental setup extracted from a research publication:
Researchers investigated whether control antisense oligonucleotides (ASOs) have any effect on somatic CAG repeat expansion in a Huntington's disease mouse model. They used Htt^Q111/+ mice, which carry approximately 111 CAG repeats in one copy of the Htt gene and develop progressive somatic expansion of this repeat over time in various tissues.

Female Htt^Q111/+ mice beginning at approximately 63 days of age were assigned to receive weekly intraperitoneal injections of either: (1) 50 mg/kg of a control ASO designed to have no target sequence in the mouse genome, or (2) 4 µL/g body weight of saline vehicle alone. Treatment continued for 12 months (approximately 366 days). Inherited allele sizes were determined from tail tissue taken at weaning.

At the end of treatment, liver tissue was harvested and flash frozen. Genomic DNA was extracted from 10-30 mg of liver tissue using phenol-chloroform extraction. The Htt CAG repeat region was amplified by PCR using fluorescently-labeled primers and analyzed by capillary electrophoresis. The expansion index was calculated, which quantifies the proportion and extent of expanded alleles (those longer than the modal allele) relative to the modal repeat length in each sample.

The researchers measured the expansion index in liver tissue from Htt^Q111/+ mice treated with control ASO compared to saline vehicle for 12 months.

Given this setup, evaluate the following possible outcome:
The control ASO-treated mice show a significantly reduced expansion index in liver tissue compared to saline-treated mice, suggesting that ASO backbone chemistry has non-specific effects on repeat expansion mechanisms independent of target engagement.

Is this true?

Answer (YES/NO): NO